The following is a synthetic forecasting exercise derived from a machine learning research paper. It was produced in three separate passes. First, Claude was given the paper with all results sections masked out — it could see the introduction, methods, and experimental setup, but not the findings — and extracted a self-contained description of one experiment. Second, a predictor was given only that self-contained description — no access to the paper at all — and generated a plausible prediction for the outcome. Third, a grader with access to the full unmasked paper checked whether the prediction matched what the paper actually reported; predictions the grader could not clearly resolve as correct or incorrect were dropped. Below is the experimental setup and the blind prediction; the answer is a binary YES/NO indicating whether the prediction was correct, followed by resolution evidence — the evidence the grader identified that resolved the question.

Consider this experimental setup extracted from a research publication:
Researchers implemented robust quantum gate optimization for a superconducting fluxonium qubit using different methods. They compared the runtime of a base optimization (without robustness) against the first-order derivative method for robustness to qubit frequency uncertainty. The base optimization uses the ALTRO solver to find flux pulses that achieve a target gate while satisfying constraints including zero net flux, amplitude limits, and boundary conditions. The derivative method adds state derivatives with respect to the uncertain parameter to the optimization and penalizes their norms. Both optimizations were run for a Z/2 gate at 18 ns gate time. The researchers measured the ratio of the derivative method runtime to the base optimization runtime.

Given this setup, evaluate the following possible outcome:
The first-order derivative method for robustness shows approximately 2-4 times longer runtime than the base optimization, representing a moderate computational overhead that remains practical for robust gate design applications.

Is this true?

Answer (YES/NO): NO